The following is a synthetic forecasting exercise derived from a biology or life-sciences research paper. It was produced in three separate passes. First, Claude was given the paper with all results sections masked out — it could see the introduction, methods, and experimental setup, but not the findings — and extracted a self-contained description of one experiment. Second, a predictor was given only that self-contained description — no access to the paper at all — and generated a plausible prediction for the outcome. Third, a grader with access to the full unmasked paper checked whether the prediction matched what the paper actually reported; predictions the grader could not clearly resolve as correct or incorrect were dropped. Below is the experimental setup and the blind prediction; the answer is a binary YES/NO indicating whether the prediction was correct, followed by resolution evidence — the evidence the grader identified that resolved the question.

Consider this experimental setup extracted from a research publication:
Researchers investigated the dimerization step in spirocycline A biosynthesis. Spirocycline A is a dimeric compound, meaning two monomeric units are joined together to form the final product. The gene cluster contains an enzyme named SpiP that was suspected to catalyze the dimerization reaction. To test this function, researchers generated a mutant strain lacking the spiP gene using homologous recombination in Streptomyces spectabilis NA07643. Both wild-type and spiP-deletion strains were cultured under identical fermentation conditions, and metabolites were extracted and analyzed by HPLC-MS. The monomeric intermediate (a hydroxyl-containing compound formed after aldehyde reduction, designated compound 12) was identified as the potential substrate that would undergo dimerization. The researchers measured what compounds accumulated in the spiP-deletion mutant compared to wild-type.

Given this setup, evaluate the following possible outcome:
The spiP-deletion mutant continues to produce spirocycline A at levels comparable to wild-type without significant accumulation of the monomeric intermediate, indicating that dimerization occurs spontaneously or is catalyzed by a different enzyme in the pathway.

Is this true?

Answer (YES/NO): NO